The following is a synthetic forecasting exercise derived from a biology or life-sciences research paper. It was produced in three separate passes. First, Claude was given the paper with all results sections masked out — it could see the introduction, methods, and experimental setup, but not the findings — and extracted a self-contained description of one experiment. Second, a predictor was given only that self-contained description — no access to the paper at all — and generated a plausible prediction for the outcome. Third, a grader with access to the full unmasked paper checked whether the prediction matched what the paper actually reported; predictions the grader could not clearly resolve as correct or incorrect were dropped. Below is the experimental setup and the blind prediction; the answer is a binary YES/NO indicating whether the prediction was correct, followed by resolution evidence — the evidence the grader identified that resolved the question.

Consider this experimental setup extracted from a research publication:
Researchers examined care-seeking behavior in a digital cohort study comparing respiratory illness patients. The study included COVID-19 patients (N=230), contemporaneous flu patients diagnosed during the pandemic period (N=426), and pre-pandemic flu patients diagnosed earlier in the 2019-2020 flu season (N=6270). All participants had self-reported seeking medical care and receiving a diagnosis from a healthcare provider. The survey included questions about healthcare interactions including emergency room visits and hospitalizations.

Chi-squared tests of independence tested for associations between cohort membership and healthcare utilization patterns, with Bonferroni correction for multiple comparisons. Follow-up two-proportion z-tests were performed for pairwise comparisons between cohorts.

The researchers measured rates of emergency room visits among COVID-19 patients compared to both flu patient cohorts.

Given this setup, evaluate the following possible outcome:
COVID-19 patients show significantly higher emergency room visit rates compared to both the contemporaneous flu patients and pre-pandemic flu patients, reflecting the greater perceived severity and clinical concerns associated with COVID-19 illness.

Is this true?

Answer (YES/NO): YES